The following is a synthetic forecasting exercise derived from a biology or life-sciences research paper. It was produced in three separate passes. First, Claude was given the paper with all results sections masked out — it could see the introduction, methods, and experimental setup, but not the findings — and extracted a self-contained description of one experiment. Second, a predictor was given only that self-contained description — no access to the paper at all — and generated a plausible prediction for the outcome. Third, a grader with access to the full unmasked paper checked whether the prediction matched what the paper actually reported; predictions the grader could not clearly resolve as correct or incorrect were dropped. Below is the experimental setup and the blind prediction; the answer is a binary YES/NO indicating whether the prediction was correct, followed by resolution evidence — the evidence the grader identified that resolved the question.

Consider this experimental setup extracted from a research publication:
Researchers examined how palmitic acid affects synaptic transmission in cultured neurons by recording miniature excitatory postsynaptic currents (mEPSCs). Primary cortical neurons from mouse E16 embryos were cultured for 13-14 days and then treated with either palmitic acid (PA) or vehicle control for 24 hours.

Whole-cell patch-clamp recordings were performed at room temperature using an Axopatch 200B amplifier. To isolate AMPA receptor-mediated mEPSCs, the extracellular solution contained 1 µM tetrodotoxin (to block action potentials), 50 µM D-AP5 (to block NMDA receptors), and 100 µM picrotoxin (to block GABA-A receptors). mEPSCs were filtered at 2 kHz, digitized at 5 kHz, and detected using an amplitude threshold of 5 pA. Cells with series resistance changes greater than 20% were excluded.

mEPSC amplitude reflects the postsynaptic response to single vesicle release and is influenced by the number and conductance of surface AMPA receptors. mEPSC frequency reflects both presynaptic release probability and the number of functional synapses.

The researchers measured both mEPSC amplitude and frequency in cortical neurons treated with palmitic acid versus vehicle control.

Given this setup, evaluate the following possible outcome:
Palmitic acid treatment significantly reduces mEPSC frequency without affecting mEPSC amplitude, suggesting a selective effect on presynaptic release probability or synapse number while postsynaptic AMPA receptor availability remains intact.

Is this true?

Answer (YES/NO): NO